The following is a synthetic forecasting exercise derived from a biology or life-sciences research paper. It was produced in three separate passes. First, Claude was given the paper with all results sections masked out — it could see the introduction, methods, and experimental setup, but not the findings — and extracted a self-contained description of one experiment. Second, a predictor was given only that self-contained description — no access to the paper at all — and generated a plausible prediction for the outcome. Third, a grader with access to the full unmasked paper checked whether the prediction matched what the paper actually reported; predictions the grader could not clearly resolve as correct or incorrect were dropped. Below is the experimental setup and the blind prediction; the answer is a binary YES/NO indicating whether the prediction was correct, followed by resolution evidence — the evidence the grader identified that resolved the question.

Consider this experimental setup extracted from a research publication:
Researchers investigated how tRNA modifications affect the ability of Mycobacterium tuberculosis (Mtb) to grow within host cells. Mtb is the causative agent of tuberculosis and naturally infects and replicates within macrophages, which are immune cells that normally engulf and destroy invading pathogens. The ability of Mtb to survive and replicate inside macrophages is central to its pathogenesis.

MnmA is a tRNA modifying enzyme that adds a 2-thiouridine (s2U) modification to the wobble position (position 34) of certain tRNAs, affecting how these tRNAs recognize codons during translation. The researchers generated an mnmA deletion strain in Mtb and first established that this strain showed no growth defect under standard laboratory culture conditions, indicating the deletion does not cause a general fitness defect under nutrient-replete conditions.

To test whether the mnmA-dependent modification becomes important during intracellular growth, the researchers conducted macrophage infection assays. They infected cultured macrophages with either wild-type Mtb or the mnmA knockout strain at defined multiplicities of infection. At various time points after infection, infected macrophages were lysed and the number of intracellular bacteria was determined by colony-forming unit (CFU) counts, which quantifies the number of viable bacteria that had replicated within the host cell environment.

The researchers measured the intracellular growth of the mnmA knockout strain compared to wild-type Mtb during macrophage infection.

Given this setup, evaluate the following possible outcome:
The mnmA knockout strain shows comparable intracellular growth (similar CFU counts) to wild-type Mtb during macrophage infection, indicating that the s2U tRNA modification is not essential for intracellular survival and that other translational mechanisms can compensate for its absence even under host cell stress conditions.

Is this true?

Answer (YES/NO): NO